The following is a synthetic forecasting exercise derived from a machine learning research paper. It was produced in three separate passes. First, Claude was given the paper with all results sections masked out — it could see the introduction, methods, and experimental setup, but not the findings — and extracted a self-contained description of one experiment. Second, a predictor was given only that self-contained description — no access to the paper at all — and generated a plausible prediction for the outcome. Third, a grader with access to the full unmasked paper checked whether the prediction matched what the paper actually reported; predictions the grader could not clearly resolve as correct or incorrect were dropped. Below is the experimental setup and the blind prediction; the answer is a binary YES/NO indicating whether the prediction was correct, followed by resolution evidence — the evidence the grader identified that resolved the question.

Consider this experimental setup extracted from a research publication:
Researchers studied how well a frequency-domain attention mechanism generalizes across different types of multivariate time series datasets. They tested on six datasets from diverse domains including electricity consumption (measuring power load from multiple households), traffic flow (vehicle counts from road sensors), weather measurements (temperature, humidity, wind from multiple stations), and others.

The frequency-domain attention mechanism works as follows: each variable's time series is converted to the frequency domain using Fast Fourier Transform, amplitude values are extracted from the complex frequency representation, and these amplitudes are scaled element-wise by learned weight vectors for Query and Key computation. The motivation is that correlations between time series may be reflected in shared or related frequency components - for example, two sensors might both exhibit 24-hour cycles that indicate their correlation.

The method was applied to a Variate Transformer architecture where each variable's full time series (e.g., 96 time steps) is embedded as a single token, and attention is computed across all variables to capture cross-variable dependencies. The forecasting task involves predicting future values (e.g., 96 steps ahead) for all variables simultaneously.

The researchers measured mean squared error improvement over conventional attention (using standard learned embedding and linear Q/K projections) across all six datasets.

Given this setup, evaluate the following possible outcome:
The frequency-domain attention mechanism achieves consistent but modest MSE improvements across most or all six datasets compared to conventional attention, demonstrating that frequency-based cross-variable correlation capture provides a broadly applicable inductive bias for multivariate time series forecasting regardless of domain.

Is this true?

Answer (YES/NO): NO